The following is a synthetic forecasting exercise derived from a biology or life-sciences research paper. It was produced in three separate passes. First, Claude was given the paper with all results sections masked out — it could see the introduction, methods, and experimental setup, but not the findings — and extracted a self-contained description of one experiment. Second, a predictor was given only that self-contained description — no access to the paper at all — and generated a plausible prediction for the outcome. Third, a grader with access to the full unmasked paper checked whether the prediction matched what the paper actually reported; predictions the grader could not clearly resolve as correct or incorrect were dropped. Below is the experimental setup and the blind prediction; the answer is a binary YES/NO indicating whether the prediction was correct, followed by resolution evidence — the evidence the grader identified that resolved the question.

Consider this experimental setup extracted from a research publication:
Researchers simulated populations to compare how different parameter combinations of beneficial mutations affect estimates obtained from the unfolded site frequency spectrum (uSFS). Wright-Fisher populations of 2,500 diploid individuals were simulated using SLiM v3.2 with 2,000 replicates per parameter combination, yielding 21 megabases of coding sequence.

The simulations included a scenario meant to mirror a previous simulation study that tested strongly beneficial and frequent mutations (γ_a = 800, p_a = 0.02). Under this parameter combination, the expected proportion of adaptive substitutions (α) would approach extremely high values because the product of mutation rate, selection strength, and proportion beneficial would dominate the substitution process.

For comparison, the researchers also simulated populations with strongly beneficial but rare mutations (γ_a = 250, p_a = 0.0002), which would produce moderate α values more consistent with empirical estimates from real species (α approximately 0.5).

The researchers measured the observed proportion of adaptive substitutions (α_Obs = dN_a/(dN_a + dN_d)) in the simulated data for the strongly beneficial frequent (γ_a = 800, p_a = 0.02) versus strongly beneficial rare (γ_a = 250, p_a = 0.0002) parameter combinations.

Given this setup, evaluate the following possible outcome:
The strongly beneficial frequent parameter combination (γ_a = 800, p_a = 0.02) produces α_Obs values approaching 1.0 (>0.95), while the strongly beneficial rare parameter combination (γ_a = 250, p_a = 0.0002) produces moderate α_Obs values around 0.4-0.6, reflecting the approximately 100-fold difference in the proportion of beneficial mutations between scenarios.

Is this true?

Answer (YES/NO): YES